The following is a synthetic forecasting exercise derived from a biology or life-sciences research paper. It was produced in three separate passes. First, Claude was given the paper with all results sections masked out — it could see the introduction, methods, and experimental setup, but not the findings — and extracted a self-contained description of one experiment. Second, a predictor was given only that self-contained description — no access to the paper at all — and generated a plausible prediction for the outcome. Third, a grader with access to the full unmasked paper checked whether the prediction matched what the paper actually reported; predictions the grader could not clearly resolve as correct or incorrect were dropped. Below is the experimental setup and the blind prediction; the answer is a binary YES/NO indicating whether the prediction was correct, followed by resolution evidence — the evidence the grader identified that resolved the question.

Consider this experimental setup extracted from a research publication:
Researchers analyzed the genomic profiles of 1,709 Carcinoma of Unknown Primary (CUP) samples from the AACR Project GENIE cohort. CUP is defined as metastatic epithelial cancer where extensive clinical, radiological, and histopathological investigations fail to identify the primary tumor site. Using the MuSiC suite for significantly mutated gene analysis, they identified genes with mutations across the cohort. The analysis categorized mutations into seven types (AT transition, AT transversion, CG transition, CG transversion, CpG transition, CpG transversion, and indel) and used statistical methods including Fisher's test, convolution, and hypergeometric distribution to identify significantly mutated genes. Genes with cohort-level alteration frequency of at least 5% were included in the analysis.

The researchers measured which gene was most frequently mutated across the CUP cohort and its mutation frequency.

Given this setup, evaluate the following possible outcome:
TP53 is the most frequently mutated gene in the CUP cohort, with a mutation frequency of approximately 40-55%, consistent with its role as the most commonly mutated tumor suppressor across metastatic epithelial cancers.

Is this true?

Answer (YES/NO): YES